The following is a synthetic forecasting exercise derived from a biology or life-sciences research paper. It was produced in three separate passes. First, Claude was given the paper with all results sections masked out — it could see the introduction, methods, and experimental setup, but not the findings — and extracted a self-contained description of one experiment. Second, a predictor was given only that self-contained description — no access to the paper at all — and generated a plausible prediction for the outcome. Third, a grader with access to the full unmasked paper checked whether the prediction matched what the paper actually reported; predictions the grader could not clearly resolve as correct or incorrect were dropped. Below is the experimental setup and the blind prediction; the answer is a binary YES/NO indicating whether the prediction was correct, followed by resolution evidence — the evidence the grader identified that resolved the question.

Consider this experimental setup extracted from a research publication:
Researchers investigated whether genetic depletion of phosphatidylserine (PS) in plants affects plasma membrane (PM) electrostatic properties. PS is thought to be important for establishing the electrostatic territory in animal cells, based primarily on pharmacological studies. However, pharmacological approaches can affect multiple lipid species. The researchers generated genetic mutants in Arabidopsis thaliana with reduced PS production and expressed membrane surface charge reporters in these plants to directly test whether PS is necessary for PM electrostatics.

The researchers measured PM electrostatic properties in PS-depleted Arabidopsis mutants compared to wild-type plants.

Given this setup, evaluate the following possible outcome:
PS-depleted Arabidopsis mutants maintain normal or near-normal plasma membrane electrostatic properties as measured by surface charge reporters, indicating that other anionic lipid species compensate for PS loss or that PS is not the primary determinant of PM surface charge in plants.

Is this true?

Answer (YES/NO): NO